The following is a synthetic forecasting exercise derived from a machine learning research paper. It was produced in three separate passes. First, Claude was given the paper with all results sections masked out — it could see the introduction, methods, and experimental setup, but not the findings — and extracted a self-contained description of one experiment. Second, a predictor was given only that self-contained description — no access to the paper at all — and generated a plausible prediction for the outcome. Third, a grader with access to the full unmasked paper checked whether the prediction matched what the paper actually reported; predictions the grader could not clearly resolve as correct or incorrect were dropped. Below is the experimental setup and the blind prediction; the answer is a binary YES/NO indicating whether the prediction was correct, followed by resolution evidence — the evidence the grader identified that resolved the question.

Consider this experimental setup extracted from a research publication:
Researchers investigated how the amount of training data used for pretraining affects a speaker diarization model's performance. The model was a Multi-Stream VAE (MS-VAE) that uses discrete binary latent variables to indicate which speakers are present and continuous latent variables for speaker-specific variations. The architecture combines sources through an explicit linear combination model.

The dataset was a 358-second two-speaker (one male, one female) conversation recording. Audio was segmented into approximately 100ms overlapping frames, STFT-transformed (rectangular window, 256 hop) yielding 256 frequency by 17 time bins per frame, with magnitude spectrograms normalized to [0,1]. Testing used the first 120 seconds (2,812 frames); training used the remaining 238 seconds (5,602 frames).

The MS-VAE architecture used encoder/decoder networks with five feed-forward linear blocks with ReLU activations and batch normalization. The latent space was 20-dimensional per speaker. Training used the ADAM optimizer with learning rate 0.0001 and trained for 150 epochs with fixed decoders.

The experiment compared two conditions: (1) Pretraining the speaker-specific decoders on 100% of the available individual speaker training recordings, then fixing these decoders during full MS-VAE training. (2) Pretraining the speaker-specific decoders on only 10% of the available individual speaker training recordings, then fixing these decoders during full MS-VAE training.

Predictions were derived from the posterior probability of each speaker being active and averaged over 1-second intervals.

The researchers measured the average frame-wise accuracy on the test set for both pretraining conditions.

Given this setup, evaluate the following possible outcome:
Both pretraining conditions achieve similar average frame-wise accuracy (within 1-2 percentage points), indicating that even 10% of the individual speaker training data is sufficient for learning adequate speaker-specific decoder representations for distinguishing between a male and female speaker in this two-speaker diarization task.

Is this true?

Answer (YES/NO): NO